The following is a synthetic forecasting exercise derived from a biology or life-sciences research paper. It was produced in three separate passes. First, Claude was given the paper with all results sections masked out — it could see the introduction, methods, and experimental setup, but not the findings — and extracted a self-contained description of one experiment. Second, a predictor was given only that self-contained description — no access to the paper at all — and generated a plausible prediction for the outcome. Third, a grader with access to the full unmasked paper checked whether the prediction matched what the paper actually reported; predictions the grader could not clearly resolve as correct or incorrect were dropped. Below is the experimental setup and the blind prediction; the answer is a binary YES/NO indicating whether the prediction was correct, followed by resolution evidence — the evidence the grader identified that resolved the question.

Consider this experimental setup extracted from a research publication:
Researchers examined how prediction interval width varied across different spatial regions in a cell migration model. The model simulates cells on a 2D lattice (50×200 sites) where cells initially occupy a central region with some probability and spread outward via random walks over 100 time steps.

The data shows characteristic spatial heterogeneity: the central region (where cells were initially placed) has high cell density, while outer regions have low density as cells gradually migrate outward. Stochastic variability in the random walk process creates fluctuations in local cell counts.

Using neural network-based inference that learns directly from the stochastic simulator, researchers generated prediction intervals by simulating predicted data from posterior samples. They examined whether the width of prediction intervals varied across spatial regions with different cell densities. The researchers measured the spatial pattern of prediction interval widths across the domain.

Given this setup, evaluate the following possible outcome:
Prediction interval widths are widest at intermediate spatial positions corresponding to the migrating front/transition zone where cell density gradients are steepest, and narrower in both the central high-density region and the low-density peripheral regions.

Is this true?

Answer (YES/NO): NO